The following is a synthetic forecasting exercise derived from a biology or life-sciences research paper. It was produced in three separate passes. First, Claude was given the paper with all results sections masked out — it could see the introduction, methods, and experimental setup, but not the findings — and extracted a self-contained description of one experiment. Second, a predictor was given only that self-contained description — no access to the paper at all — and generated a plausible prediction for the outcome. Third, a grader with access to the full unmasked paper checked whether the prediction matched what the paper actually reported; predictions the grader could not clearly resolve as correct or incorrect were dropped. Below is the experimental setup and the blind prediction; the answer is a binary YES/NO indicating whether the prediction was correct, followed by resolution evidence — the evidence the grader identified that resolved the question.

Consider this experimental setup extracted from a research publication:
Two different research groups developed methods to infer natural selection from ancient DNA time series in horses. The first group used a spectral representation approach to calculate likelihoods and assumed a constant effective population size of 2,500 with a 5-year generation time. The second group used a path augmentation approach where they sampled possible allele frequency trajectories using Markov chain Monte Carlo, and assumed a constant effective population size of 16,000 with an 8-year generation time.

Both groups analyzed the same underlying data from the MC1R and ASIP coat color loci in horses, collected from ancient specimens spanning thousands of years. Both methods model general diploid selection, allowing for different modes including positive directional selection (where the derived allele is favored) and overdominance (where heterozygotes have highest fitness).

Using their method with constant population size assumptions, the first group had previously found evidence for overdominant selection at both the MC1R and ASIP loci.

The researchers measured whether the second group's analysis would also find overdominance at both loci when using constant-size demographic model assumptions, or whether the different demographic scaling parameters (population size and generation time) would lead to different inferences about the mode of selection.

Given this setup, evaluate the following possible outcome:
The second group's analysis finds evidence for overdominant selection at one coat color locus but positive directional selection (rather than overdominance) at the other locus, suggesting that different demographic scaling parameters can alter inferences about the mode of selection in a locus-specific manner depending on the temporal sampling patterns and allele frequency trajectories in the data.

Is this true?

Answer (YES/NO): YES